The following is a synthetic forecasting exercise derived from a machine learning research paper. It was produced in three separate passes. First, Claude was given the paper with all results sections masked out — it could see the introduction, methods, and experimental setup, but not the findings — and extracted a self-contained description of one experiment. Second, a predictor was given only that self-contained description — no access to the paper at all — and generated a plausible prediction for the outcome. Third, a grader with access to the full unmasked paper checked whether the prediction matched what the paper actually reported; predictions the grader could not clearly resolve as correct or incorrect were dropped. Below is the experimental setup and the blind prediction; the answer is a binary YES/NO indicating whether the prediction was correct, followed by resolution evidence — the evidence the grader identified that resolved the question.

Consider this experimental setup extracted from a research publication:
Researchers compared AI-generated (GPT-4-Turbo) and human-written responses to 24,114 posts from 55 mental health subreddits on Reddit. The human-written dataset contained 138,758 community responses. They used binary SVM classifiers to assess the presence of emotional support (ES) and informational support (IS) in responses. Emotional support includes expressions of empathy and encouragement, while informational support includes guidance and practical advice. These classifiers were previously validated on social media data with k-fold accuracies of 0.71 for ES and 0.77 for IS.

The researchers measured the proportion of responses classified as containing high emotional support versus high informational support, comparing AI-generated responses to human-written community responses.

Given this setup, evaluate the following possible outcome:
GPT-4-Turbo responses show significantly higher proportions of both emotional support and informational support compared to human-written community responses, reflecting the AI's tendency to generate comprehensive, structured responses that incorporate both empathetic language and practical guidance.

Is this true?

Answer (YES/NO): YES